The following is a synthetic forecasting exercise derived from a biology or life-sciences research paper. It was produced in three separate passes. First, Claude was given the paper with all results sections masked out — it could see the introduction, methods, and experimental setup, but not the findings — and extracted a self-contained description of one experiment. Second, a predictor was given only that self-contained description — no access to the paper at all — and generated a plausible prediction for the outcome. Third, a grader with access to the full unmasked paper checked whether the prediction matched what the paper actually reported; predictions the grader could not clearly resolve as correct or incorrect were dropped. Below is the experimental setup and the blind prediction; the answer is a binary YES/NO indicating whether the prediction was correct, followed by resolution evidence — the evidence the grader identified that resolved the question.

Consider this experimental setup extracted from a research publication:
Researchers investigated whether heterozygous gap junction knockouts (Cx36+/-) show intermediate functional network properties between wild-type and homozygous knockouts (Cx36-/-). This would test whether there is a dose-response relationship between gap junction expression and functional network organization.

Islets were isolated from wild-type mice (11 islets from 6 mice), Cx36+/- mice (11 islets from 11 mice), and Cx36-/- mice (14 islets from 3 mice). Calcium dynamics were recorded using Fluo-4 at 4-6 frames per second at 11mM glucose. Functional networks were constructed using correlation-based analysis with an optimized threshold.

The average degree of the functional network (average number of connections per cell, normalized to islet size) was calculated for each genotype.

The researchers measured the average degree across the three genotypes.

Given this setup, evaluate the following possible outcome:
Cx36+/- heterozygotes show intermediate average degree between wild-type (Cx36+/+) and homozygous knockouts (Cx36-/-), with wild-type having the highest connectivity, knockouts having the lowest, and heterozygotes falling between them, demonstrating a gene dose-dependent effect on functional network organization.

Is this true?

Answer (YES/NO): YES